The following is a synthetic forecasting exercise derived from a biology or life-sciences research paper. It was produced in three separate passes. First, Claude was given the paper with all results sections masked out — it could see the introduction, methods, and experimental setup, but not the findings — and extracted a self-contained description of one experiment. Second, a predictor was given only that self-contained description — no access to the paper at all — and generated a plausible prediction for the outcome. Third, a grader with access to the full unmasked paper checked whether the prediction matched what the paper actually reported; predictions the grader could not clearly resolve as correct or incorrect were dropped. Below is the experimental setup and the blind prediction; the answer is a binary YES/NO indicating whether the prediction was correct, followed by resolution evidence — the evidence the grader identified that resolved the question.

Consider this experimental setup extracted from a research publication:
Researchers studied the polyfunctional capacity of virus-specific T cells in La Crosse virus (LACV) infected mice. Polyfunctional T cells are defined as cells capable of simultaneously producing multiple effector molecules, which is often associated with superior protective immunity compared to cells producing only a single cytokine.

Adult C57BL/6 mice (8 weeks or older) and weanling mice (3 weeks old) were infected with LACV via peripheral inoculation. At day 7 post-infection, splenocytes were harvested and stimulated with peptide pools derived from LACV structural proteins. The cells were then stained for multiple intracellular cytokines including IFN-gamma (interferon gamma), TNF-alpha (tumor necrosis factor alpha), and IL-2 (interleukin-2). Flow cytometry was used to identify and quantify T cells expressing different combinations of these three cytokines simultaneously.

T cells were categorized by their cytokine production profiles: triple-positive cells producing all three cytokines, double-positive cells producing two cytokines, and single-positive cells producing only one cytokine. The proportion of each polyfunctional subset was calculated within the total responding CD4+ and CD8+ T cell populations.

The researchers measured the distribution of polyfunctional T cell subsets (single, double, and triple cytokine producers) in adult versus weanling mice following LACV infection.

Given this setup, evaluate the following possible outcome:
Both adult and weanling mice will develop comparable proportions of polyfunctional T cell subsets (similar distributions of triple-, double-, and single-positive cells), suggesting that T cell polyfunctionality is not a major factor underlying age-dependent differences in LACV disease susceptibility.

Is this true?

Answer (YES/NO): NO